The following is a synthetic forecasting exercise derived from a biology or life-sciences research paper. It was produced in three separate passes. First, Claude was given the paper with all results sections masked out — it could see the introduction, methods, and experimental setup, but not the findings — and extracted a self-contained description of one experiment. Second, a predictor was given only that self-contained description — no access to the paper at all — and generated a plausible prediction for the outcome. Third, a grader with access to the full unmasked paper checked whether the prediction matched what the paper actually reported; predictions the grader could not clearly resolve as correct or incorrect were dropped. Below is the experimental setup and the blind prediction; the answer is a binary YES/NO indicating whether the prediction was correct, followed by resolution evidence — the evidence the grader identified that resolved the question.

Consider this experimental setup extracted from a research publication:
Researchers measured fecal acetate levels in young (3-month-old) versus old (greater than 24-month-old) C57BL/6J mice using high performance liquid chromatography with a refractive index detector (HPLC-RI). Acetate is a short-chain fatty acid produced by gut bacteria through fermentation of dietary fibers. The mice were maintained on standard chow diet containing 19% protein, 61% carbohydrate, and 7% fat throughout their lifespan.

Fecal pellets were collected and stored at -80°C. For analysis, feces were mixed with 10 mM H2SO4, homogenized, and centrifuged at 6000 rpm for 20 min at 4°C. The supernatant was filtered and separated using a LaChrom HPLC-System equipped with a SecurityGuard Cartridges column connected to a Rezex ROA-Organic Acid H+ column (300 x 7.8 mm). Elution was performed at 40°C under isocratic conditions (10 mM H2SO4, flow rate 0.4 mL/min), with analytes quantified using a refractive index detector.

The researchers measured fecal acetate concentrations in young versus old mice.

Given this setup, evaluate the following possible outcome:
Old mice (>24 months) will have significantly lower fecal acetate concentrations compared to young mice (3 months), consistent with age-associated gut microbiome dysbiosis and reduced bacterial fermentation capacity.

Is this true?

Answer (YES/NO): YES